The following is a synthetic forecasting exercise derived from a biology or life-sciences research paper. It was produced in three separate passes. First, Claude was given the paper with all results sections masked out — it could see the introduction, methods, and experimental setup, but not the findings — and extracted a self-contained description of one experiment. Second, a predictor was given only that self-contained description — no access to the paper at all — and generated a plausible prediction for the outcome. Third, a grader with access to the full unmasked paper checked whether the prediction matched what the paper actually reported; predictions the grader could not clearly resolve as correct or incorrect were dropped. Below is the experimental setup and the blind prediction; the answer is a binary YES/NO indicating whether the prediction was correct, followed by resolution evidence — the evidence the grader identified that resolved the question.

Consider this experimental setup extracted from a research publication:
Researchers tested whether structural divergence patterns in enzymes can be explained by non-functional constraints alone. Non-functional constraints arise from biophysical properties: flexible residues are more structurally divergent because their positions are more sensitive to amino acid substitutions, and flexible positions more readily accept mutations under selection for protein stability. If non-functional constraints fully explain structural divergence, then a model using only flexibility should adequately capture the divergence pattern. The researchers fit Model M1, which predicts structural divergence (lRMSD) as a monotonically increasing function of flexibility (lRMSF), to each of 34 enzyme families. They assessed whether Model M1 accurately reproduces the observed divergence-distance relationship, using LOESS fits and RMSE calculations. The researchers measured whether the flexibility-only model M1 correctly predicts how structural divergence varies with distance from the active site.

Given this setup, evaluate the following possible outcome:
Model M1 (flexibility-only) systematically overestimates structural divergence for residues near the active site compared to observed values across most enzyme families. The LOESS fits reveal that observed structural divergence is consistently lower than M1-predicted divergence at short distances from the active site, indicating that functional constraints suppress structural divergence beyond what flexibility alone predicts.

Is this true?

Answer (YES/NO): YES